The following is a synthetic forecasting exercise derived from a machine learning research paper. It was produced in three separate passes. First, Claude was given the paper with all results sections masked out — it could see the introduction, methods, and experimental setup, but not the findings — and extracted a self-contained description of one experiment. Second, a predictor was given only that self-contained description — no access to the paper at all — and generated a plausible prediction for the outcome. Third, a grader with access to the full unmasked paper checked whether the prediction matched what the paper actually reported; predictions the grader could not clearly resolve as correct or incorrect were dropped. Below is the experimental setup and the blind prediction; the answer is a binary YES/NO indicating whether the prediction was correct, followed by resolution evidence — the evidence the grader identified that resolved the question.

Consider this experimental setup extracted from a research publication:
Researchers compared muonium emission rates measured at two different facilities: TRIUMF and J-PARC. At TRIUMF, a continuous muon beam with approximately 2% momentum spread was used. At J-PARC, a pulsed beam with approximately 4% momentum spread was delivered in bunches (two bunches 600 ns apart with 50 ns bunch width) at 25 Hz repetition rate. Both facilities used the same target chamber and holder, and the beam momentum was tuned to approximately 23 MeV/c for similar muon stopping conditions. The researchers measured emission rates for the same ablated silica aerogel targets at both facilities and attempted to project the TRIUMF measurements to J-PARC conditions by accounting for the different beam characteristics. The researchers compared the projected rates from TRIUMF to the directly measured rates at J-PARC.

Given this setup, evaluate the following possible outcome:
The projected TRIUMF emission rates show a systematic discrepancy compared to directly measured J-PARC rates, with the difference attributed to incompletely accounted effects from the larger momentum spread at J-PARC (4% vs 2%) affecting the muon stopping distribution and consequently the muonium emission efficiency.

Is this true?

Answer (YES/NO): NO